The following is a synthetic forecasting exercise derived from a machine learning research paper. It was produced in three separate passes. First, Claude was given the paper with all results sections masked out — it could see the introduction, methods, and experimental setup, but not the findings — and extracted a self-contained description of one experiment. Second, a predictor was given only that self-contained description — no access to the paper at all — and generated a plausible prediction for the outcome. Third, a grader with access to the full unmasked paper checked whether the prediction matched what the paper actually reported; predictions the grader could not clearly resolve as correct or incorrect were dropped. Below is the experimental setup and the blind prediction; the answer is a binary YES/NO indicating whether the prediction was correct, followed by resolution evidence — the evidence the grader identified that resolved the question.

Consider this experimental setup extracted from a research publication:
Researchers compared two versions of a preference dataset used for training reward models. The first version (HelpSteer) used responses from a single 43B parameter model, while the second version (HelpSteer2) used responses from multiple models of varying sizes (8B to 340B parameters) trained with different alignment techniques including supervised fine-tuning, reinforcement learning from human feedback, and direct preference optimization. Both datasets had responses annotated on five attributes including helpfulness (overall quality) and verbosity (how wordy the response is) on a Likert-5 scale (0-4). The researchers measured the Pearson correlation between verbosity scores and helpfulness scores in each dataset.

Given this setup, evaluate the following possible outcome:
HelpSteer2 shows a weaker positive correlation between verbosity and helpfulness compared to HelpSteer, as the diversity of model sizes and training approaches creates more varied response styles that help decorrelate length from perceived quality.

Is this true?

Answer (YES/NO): YES